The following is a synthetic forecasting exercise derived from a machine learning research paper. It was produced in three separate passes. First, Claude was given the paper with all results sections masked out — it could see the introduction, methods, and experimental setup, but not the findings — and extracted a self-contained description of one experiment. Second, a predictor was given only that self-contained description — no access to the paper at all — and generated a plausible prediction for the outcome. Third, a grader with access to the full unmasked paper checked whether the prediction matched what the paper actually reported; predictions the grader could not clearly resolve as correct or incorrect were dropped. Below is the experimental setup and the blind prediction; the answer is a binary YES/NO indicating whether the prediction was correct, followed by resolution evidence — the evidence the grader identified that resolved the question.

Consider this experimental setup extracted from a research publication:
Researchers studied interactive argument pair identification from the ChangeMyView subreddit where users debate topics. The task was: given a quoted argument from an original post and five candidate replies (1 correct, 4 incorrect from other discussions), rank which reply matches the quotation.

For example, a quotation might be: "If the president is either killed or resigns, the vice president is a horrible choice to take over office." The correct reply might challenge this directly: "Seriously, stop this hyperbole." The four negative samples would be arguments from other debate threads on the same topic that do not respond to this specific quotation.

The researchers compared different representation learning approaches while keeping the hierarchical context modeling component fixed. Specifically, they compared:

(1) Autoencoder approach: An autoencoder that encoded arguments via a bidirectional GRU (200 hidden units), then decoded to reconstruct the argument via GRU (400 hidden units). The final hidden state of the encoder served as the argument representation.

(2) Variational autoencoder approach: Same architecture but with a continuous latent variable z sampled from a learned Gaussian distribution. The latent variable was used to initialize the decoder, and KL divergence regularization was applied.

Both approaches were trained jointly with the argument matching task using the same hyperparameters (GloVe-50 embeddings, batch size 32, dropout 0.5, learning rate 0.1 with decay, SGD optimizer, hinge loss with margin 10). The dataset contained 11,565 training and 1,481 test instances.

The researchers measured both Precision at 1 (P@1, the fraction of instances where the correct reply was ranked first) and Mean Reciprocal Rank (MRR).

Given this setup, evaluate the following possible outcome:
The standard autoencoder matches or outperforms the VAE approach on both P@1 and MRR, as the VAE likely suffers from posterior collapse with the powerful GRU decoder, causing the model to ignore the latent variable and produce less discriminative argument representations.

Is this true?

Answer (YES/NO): NO